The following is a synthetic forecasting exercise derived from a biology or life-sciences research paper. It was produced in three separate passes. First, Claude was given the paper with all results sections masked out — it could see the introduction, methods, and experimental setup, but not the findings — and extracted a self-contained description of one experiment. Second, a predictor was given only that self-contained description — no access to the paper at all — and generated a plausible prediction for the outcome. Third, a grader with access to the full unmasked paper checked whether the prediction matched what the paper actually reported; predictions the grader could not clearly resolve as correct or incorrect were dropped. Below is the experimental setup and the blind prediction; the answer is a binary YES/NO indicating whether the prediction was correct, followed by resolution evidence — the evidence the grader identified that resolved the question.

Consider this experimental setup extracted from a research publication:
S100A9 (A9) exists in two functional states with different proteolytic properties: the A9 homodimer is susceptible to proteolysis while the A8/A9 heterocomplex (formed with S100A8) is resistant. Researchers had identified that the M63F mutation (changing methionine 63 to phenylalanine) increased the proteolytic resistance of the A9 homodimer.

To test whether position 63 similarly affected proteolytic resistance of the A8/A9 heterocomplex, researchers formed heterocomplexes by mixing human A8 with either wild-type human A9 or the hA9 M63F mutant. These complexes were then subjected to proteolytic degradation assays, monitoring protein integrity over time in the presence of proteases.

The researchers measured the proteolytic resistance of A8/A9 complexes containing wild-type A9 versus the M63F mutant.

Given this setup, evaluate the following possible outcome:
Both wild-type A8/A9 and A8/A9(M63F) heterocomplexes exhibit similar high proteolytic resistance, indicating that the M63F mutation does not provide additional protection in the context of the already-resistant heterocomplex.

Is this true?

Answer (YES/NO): YES